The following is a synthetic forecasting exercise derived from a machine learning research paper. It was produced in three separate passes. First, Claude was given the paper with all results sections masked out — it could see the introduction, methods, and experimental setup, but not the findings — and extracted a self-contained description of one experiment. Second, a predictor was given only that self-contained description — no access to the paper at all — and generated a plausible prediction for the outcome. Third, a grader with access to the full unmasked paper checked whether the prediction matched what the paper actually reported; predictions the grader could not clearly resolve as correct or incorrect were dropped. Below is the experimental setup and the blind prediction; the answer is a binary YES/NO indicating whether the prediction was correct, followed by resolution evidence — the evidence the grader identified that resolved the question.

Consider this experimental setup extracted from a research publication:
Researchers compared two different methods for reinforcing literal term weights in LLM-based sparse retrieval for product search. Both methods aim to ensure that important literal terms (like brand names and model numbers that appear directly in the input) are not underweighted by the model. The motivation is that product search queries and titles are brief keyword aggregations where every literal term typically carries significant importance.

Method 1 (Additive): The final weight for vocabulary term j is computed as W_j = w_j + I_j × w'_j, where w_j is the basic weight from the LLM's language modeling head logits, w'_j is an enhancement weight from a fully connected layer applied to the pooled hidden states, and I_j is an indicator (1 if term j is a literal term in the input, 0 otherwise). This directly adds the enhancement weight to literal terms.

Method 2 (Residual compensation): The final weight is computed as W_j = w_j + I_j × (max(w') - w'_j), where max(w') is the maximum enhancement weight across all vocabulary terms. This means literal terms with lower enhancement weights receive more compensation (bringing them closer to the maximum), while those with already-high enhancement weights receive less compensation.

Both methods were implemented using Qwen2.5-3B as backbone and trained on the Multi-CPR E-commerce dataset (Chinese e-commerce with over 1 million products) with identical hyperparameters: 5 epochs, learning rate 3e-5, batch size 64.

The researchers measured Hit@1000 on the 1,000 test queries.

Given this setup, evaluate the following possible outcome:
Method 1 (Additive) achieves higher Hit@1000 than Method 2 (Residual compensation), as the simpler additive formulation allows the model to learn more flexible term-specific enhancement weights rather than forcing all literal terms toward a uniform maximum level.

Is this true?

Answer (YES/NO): NO